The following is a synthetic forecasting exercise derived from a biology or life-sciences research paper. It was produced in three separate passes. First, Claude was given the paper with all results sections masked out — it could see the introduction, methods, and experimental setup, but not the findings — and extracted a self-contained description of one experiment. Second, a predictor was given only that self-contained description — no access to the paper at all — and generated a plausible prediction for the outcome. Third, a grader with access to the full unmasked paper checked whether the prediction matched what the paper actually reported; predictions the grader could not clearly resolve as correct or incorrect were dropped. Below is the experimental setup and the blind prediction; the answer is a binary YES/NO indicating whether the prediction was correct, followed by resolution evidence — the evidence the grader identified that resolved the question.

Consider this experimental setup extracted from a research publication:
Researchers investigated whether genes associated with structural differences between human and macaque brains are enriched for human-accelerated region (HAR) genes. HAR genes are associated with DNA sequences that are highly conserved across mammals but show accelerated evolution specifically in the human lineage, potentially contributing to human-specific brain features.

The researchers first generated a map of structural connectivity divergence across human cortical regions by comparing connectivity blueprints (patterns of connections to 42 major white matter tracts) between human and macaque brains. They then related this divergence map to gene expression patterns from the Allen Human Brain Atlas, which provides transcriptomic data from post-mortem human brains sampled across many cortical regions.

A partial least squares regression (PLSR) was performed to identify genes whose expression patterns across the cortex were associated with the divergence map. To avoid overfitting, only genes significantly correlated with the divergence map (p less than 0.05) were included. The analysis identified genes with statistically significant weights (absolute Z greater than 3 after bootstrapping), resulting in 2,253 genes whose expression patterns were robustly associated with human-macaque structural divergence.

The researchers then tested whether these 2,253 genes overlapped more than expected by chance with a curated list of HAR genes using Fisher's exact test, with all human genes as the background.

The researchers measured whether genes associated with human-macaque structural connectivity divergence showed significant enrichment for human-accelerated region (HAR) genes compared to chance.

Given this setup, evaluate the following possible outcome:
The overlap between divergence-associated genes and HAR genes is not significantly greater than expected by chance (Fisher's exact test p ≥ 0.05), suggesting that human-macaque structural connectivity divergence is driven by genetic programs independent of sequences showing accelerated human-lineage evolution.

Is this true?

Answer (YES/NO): NO